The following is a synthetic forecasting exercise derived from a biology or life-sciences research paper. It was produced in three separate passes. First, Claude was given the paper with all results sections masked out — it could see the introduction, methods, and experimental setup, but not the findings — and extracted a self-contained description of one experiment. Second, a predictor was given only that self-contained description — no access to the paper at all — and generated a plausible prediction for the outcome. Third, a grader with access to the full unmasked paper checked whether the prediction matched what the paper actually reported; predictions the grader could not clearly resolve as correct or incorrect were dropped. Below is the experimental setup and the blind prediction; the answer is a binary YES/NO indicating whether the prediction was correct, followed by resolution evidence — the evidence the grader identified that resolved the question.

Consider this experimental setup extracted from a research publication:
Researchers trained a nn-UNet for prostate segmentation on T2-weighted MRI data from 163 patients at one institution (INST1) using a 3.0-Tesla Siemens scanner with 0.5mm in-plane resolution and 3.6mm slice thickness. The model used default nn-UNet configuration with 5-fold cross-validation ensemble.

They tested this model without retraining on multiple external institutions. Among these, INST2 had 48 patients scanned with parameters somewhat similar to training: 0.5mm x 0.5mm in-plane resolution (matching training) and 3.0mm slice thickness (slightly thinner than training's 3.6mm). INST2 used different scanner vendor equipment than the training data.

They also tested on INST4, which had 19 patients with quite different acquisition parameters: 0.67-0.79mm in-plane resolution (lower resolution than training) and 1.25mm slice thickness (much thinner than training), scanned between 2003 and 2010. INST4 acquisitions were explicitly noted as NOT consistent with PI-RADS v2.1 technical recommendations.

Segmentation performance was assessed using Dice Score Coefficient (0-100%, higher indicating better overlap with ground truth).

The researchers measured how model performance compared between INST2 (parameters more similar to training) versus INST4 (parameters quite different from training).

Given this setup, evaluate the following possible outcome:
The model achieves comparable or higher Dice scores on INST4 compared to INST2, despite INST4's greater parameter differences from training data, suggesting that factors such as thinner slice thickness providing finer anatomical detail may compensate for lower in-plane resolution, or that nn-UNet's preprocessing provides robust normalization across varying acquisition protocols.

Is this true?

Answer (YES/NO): NO